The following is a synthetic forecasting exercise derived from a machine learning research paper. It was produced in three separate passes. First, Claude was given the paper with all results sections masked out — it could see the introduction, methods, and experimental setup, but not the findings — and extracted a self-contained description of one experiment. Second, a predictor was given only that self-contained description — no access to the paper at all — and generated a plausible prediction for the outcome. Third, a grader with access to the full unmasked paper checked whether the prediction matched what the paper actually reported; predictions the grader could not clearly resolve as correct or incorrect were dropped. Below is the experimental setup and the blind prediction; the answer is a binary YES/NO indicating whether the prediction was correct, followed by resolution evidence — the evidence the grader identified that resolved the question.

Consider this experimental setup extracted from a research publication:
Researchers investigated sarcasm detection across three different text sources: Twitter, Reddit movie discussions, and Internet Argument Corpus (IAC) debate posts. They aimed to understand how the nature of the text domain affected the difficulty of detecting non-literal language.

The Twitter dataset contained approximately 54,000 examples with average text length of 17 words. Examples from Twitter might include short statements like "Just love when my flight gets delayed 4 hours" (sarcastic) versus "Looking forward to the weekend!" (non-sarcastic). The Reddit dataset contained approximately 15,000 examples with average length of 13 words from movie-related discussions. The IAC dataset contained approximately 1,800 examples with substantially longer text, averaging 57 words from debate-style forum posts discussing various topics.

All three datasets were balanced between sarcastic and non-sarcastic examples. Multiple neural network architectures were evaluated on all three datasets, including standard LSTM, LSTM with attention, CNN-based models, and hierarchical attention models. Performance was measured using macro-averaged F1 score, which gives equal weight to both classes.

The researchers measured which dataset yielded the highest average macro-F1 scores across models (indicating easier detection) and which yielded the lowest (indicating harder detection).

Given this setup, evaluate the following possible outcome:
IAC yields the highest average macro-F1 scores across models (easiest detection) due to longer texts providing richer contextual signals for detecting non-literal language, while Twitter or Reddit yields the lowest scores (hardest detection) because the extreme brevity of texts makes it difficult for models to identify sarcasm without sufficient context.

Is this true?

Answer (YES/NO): NO